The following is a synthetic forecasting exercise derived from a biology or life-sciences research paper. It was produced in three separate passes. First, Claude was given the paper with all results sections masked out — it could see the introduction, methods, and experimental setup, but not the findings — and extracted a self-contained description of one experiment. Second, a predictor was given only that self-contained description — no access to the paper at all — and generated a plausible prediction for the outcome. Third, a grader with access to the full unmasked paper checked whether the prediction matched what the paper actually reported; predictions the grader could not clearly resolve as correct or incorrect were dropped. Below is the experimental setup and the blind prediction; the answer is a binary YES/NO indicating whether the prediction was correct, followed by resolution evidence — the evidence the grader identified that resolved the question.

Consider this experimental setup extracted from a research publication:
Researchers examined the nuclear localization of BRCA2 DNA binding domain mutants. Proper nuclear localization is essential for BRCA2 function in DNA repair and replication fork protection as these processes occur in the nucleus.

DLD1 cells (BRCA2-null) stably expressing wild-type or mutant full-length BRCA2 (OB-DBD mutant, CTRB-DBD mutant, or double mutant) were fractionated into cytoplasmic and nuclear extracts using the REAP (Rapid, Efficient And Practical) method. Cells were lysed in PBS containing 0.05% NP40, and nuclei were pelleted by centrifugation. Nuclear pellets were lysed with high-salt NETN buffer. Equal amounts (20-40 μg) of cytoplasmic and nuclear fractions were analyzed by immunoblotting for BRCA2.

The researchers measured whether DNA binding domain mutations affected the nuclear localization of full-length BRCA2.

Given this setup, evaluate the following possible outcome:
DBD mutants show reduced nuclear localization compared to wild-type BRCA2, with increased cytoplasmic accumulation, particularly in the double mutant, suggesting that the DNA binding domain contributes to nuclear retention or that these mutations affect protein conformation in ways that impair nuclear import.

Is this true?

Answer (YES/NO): NO